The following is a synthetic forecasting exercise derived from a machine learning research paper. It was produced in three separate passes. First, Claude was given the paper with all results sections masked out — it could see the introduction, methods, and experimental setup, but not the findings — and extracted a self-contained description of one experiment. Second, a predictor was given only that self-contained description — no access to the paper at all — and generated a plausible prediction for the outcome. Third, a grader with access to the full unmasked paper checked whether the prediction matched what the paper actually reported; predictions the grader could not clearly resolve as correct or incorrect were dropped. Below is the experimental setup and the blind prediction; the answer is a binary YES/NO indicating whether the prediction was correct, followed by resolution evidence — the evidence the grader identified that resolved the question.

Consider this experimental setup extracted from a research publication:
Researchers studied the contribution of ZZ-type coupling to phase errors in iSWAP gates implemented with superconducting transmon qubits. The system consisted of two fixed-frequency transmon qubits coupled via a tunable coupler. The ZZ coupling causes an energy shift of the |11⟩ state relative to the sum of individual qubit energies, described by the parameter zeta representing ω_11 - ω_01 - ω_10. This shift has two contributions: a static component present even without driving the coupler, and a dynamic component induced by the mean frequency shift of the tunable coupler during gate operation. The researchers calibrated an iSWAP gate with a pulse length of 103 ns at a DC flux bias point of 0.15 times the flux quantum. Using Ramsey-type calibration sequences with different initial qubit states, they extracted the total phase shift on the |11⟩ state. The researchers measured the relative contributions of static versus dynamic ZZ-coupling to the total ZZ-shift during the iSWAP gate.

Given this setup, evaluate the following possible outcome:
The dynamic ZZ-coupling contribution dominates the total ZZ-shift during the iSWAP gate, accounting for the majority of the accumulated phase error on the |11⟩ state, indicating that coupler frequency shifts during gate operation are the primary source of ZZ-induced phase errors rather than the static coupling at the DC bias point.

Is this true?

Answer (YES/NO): YES